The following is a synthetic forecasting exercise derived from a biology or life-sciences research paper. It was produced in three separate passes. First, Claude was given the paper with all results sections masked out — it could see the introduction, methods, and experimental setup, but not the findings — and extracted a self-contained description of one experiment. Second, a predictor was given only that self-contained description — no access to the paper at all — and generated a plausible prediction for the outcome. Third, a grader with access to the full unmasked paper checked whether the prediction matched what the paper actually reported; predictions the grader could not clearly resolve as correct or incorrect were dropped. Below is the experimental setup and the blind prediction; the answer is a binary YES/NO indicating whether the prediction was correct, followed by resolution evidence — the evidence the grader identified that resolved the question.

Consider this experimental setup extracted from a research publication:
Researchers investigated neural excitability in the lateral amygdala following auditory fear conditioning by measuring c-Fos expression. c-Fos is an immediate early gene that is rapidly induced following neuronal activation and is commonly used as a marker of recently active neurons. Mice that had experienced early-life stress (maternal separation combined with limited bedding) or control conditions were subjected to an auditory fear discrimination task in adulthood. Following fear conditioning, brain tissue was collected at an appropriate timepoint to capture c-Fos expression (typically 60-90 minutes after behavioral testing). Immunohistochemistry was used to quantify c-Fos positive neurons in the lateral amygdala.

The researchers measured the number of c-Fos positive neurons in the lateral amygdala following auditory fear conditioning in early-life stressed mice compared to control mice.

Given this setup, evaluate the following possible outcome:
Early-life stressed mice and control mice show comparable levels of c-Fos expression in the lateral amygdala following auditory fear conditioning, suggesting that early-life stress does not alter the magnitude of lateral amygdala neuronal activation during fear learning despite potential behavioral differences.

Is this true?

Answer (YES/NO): NO